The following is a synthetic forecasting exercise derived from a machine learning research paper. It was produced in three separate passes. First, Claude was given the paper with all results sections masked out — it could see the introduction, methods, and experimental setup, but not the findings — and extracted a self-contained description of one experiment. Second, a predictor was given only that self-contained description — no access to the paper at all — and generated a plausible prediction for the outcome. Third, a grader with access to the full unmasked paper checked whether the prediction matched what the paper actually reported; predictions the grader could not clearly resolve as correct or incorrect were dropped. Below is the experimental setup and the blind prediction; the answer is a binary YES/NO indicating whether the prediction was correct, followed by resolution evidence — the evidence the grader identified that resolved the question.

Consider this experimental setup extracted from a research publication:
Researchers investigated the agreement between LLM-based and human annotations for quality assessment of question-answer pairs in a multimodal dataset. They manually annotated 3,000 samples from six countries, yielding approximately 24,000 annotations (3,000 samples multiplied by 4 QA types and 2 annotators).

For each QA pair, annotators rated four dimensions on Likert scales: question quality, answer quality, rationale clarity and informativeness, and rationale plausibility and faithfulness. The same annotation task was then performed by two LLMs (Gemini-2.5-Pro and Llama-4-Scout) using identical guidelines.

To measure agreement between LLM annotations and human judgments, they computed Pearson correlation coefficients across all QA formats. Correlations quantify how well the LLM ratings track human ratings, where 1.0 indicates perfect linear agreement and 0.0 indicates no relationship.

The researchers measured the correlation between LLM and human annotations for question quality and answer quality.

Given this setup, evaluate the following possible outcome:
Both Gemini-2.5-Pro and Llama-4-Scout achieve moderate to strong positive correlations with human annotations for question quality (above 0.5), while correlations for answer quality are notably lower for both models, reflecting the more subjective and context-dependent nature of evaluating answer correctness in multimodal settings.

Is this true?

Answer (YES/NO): NO